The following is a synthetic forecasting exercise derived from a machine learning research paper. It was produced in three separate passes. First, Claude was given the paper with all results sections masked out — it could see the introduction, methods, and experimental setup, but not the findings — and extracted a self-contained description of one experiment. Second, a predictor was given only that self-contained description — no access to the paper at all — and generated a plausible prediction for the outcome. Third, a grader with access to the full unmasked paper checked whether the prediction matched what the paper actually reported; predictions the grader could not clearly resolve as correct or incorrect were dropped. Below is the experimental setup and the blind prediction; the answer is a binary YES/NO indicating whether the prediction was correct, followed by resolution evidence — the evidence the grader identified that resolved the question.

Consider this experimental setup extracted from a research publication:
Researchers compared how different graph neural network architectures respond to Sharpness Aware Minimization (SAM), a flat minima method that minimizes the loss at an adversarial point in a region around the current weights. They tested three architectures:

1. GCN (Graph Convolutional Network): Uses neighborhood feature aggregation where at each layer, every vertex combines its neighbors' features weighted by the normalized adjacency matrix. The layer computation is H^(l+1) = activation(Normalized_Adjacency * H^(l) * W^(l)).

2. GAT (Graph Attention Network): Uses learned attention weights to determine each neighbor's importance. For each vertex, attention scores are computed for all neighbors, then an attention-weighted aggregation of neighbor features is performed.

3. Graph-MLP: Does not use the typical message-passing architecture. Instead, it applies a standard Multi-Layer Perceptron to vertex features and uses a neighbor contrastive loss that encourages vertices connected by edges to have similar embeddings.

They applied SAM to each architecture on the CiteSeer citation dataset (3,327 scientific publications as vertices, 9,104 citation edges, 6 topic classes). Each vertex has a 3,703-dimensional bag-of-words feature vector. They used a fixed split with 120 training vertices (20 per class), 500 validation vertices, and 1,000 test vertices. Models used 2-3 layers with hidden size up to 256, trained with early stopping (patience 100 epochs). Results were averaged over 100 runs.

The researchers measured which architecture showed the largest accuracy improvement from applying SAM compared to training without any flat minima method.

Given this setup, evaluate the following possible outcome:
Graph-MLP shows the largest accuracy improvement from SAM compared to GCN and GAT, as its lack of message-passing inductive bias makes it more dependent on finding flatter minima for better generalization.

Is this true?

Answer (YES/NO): NO